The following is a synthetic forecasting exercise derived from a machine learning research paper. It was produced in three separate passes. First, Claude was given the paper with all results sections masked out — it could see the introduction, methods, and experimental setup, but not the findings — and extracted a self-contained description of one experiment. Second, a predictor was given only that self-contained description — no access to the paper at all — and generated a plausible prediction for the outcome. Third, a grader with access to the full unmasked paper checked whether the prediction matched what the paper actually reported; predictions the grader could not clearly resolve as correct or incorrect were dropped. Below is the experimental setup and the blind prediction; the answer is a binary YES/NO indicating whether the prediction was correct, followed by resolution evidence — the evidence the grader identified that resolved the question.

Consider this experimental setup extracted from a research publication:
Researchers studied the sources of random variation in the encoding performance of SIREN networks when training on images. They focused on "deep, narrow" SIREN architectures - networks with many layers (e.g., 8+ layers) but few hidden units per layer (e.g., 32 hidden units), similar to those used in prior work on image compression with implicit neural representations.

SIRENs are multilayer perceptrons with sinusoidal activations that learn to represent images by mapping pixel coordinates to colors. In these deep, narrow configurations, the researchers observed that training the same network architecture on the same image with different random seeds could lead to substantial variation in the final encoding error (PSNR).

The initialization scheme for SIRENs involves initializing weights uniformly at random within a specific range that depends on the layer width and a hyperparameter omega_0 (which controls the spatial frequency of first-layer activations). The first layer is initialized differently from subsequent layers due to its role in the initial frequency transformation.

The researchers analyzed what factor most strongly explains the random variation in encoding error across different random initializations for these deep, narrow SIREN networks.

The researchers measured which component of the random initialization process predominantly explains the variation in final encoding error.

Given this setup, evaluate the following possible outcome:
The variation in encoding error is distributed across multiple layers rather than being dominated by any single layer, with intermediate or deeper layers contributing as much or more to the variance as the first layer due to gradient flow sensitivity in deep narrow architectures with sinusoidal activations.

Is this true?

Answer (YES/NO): NO